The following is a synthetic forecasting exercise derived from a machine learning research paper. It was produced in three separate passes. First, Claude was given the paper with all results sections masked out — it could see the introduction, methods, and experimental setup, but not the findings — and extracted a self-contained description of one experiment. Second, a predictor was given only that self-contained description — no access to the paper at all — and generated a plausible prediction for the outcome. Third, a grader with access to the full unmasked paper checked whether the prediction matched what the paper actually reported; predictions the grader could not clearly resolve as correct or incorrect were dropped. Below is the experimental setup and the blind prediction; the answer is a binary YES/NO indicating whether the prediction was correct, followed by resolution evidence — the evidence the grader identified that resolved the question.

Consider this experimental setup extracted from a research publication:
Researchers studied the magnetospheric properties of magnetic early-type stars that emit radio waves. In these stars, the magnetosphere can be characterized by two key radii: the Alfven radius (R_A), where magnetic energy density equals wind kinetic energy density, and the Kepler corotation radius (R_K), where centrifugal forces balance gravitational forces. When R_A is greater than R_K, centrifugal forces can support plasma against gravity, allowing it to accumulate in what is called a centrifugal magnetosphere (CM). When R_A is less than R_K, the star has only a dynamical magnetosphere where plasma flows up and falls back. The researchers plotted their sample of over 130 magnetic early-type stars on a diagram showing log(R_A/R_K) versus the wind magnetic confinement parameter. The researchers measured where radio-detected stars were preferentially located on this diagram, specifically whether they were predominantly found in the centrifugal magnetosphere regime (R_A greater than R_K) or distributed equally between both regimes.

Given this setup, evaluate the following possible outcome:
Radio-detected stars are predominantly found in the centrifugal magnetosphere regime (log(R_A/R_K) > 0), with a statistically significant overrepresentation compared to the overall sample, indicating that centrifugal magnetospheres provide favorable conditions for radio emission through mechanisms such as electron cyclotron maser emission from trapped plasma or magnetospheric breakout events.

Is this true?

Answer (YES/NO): YES